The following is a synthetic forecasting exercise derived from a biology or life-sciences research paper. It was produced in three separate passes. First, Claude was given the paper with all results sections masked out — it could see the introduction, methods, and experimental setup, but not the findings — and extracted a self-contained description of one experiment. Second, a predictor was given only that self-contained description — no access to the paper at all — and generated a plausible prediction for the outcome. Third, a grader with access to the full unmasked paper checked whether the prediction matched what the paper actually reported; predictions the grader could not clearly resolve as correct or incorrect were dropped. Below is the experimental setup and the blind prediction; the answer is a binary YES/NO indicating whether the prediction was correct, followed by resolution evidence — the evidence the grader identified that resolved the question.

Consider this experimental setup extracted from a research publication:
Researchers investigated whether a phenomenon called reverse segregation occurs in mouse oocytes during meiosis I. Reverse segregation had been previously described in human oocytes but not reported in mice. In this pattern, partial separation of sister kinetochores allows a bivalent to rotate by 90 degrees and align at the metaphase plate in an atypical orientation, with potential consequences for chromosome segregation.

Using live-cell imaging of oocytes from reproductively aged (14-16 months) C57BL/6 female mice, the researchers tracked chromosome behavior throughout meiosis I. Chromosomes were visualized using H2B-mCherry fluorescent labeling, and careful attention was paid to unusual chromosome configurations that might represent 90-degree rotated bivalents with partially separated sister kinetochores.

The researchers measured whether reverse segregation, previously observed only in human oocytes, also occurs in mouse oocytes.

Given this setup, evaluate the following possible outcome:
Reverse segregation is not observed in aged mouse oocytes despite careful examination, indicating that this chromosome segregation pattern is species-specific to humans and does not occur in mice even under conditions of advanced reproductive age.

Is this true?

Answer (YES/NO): NO